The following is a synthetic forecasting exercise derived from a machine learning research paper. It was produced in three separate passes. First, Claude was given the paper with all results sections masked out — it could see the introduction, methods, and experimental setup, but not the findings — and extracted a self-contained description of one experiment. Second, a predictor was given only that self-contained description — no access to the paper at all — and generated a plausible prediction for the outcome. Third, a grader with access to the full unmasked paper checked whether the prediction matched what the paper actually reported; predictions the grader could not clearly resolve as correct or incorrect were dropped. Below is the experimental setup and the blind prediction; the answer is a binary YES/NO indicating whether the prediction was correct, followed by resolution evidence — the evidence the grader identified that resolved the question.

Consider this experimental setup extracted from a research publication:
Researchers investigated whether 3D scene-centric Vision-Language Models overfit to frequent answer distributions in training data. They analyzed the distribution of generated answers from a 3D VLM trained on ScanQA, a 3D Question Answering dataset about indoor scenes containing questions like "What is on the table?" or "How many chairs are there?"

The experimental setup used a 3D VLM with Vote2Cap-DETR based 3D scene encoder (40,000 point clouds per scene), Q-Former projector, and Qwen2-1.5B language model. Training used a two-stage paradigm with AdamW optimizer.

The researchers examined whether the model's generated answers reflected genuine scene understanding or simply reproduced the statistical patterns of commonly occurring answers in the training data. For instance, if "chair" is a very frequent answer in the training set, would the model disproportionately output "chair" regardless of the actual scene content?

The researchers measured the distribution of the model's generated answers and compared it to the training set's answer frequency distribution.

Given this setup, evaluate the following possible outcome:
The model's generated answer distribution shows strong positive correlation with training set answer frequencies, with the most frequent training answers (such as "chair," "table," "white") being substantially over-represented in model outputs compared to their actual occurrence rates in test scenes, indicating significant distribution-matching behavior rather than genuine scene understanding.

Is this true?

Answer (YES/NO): YES